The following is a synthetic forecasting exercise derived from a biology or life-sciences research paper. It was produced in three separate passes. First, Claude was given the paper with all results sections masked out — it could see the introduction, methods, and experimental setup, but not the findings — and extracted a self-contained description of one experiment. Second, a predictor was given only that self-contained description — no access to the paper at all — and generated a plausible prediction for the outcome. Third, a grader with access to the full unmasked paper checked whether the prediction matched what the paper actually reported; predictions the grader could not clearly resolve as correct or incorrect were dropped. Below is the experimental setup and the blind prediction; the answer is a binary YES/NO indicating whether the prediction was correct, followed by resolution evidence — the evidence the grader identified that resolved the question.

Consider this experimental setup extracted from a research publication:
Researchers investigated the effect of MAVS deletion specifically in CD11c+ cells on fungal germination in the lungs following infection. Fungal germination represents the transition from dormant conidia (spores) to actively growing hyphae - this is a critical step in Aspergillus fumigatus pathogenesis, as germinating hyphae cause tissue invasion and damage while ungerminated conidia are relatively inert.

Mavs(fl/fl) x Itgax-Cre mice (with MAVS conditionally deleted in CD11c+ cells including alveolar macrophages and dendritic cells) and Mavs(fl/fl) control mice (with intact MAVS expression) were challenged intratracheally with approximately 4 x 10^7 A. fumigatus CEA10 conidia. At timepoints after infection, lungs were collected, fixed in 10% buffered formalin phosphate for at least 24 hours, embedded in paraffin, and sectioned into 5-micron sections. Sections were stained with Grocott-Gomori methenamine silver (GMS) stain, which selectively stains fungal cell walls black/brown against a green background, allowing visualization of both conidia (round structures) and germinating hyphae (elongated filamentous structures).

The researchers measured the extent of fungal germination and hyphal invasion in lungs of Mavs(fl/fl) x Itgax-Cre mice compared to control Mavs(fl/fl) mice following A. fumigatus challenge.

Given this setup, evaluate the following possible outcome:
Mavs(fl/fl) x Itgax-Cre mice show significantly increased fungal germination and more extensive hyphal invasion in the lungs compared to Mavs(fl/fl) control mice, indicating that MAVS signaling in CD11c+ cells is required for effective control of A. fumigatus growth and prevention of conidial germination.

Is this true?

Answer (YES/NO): YES